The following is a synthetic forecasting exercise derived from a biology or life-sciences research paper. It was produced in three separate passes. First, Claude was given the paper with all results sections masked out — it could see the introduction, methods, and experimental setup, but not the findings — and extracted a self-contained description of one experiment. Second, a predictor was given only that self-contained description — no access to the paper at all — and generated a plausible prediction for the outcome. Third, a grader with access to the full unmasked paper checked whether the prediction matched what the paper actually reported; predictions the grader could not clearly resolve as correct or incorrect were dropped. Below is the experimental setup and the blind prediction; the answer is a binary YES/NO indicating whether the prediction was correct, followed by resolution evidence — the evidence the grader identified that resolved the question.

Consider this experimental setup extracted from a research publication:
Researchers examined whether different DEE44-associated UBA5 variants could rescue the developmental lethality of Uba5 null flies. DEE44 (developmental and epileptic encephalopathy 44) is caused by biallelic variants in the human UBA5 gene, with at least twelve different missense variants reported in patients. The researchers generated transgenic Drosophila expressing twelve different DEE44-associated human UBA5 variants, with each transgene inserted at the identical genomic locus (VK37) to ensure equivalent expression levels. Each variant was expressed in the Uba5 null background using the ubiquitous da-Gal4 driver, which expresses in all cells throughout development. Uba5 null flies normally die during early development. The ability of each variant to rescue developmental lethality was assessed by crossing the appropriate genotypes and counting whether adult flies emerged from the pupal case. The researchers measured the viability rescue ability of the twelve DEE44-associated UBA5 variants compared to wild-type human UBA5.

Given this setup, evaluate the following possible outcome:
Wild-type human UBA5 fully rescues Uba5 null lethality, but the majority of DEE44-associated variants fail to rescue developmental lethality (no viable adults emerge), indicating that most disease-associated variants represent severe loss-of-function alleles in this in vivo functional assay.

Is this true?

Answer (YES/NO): NO